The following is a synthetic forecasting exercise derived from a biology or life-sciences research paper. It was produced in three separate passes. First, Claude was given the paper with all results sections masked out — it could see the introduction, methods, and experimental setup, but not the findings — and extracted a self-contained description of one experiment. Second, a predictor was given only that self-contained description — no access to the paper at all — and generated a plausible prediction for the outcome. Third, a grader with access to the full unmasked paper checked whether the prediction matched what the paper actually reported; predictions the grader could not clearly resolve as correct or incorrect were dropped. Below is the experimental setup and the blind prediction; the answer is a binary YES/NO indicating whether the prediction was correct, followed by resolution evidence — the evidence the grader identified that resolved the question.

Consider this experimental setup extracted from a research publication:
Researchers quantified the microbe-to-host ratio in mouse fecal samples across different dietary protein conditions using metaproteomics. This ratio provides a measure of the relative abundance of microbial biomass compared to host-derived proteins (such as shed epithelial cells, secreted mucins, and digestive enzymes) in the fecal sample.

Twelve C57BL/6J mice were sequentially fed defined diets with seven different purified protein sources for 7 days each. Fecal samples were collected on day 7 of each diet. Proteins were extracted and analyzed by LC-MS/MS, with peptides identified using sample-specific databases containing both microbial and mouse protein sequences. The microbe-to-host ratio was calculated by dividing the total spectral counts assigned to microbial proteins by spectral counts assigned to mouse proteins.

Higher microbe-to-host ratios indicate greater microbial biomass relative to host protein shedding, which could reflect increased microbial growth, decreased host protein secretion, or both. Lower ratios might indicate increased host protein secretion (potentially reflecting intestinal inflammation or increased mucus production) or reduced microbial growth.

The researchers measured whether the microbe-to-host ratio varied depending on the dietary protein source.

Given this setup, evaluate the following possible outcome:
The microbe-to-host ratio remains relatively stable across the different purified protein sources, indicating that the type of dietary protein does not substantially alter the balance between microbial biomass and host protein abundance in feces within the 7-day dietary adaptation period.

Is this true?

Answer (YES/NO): NO